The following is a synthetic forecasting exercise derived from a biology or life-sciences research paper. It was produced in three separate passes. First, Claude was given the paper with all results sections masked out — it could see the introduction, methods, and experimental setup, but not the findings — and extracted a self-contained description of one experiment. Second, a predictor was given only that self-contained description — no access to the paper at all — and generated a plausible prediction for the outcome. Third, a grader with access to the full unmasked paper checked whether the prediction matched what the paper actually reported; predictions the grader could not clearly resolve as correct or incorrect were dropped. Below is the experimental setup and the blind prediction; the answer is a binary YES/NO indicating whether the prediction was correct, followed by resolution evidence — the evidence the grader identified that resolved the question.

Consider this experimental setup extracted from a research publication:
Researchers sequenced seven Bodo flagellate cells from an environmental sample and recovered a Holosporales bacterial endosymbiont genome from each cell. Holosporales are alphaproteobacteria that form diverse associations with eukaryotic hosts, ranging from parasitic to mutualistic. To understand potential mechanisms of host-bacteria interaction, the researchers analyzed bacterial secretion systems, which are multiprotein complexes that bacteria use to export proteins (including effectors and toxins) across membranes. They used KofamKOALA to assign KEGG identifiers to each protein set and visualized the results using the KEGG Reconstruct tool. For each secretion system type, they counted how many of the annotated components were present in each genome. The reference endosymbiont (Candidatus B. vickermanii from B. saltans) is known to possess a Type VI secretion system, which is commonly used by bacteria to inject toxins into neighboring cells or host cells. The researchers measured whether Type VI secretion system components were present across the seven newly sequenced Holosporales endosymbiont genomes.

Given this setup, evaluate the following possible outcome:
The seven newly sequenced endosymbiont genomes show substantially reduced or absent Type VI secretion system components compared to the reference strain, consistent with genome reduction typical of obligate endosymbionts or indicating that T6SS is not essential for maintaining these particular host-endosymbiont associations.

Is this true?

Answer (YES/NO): NO